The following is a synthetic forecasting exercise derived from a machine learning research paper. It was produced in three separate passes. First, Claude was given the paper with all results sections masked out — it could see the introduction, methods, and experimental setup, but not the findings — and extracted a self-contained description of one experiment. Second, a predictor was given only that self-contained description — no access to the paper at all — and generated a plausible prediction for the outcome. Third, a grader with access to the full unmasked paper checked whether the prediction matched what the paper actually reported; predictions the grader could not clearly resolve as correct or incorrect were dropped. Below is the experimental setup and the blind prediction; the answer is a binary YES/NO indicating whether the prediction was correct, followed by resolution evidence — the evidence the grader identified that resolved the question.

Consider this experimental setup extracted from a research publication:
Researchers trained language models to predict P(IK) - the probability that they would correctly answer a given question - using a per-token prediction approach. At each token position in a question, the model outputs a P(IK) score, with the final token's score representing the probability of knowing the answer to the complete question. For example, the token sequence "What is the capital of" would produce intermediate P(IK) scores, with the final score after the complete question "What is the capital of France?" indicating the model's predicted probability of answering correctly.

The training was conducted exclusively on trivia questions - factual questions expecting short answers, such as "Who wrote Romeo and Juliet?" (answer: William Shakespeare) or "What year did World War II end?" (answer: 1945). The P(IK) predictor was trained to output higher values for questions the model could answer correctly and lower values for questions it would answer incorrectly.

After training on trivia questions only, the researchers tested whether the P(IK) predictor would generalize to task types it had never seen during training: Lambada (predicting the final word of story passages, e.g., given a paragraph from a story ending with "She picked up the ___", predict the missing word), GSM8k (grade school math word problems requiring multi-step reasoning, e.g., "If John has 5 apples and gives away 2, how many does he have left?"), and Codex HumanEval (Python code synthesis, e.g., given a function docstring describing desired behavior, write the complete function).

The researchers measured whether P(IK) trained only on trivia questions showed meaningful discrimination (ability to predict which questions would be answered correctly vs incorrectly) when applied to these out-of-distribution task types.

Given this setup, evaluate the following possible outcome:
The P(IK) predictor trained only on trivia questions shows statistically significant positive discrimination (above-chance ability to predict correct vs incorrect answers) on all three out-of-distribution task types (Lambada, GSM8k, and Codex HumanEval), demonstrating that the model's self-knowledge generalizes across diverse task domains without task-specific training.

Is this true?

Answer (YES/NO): YES